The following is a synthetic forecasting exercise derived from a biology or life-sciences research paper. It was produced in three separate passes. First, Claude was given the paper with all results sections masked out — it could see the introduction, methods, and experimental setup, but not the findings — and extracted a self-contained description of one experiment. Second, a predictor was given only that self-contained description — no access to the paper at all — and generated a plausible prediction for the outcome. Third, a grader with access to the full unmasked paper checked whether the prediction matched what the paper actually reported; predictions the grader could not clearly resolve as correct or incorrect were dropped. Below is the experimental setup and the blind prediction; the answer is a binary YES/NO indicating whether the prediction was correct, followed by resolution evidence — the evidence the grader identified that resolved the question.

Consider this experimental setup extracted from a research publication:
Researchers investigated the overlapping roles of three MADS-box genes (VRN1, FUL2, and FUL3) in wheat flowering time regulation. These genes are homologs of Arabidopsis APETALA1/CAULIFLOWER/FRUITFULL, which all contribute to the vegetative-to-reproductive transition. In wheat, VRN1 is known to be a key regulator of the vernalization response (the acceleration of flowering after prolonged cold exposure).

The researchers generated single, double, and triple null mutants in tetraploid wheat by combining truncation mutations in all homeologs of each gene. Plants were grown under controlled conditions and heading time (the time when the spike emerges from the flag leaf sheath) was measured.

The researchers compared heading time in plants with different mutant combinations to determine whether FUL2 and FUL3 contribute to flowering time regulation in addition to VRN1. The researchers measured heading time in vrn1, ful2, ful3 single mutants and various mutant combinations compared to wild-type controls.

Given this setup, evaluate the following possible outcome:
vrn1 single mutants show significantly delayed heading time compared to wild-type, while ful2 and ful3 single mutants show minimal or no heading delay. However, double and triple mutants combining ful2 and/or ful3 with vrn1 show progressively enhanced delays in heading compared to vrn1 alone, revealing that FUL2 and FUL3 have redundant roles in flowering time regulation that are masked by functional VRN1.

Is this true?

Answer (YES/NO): YES